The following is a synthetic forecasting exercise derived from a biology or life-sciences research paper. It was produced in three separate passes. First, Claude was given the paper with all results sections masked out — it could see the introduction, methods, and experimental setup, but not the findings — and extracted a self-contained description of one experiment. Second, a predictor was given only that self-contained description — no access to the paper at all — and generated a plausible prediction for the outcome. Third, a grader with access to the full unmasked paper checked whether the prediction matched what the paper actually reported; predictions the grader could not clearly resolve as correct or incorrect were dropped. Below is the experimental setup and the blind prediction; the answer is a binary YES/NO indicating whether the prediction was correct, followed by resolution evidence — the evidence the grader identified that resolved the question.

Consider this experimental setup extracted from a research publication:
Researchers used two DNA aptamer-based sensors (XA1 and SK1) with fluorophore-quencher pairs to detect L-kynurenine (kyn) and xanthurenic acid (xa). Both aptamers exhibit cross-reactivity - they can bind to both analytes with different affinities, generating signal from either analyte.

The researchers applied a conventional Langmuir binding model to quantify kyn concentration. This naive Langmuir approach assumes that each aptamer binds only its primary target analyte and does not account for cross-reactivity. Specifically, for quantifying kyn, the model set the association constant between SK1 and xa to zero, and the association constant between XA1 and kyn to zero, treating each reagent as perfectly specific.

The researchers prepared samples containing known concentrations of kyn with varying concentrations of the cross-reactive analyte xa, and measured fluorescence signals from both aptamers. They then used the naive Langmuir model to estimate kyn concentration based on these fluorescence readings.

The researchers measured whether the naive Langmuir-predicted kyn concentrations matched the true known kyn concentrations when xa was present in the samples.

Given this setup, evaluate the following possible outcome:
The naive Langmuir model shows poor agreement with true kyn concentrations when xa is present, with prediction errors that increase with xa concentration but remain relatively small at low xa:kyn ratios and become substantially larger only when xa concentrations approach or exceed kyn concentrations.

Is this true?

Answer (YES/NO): NO